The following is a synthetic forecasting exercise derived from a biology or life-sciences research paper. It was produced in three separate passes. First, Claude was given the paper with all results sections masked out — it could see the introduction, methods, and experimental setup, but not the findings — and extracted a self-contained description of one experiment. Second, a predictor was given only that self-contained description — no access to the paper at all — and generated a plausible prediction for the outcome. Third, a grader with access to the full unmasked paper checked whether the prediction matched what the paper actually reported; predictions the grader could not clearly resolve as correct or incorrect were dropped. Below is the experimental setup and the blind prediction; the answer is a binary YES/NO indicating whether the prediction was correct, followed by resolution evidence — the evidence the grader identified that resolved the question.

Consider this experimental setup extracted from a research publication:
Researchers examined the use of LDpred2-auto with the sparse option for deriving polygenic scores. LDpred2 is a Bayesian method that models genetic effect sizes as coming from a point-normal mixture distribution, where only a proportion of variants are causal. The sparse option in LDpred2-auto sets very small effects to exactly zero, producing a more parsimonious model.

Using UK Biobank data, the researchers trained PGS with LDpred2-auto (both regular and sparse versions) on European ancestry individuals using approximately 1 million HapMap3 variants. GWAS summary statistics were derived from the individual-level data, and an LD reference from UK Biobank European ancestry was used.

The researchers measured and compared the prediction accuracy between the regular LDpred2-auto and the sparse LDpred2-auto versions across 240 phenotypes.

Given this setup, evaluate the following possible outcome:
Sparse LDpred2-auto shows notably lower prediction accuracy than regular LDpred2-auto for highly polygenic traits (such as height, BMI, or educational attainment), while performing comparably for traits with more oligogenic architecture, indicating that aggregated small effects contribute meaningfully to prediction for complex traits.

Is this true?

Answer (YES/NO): NO